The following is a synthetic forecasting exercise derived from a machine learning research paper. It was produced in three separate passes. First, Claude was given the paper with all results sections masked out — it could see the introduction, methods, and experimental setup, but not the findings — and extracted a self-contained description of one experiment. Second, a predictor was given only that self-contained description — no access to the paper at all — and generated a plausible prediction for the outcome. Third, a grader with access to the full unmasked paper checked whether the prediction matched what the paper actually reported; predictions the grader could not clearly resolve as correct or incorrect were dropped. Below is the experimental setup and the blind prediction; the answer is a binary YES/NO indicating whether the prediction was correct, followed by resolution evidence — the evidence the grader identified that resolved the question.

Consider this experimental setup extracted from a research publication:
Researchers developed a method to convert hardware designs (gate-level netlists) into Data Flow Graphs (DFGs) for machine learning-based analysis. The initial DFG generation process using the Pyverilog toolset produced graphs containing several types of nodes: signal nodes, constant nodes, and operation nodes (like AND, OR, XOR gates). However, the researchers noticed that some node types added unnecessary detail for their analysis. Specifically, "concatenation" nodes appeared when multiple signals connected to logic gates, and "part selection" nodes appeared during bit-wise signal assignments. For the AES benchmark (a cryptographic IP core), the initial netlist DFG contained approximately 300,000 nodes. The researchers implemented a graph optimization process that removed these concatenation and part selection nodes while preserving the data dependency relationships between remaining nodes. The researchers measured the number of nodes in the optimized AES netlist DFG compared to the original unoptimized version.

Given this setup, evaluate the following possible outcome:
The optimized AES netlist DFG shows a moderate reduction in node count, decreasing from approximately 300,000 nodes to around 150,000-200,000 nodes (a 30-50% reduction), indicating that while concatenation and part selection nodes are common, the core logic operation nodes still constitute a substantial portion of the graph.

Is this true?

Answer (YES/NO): NO